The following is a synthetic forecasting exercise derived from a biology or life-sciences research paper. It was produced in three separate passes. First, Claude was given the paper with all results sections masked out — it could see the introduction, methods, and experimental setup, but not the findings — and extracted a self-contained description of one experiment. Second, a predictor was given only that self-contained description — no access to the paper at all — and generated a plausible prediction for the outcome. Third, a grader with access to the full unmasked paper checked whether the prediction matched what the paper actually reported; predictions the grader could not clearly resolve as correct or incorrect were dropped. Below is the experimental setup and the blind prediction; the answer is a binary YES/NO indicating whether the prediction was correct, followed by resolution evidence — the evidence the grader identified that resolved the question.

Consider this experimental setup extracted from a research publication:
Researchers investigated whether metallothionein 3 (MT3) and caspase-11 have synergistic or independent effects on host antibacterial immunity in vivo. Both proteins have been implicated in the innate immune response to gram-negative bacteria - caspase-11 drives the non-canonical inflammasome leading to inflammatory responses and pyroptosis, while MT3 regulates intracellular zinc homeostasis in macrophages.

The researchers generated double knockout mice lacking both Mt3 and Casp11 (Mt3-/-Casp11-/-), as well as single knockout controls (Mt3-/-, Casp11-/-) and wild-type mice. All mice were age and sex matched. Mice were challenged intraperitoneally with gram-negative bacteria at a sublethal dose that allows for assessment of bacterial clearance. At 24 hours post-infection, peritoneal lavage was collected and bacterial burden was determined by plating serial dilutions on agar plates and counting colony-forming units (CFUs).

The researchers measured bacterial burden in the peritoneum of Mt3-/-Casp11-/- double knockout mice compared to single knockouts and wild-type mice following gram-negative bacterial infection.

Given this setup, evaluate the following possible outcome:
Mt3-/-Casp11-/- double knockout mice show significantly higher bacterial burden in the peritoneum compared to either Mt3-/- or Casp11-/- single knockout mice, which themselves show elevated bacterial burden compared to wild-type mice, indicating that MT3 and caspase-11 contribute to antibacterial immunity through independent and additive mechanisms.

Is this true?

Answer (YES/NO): NO